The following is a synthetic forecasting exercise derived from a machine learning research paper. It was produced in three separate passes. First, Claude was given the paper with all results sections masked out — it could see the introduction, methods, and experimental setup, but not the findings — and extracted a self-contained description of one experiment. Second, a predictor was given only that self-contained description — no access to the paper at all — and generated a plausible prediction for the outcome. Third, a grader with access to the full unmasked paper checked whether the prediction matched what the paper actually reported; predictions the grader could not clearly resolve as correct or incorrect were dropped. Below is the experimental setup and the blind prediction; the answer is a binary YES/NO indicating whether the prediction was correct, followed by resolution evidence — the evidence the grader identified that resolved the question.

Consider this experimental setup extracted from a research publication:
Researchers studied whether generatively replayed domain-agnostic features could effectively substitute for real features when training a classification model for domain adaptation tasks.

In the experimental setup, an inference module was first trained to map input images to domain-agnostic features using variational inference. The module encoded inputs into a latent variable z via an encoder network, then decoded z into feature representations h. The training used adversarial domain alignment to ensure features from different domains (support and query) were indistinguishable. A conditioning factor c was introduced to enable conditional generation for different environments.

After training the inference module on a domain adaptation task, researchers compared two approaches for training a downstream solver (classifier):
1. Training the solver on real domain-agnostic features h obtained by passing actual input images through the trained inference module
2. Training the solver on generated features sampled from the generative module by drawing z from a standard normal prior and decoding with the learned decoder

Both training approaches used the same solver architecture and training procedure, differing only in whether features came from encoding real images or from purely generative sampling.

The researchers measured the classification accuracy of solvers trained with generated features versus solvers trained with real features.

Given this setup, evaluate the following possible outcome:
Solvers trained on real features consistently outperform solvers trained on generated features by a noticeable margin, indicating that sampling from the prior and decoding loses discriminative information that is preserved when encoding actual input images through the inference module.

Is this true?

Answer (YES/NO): NO